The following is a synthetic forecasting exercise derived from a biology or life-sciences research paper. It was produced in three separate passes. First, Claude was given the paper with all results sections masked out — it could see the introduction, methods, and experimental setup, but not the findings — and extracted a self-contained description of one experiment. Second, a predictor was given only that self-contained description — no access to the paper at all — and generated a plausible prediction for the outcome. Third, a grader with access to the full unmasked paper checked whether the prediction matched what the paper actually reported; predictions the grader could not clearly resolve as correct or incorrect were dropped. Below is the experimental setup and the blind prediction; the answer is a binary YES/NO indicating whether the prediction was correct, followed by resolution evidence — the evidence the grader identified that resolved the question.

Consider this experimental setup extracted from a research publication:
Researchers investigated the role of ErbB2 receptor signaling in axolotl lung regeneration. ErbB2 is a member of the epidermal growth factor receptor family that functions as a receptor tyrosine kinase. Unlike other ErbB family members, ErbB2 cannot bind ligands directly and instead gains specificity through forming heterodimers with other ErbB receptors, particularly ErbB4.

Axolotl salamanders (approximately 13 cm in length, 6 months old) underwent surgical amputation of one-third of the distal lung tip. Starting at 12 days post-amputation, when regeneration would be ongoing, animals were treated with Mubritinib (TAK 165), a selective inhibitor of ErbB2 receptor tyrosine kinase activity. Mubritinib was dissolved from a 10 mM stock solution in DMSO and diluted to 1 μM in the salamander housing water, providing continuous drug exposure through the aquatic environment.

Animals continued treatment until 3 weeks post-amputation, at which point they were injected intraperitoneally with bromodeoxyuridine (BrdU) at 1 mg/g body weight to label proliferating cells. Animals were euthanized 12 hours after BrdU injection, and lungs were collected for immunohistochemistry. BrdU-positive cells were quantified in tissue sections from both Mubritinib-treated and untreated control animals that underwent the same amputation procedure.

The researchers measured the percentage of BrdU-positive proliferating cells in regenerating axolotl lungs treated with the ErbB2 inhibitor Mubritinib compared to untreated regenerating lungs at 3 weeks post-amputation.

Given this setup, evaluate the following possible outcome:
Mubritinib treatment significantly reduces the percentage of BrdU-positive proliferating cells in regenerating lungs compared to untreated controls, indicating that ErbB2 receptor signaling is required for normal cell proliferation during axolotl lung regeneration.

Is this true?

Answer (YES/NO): YES